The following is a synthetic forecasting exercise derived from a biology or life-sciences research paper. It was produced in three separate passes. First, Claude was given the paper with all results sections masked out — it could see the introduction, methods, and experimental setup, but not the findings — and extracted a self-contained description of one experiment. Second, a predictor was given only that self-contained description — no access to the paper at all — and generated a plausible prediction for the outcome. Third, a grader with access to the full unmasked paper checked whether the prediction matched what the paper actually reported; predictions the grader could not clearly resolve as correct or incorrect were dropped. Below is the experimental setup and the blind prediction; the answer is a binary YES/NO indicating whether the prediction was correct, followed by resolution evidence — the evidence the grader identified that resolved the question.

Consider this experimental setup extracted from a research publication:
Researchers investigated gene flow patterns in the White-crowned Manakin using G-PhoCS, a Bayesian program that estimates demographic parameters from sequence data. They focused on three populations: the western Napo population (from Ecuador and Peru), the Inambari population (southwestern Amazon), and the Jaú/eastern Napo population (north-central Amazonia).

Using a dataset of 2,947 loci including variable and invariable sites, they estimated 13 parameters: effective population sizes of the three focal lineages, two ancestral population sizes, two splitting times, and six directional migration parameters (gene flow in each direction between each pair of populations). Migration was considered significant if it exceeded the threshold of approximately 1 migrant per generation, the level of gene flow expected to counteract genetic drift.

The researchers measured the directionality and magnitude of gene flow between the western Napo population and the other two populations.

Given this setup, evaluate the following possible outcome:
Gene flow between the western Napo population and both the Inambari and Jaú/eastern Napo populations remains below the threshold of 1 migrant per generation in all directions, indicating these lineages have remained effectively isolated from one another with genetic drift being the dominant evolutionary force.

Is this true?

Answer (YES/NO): NO